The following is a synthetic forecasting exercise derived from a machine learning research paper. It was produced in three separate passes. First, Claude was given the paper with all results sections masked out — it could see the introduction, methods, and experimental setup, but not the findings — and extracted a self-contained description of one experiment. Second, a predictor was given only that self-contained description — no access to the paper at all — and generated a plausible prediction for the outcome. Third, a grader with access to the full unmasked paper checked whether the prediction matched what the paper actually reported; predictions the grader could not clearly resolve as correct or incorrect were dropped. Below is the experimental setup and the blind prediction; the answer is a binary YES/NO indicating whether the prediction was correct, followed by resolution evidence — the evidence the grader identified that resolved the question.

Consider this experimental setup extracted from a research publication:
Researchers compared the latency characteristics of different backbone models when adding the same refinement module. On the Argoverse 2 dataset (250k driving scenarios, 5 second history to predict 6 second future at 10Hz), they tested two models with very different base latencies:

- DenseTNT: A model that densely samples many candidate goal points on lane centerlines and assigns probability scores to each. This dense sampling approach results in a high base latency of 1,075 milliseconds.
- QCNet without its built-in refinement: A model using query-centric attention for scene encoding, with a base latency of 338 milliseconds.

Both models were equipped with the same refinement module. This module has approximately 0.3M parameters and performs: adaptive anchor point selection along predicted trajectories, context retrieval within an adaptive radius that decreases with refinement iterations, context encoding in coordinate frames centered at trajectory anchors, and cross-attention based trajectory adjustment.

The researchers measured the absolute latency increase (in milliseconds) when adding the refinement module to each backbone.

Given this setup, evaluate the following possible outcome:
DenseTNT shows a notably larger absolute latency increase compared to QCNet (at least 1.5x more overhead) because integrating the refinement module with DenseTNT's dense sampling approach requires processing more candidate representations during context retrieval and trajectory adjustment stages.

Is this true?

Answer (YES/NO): NO